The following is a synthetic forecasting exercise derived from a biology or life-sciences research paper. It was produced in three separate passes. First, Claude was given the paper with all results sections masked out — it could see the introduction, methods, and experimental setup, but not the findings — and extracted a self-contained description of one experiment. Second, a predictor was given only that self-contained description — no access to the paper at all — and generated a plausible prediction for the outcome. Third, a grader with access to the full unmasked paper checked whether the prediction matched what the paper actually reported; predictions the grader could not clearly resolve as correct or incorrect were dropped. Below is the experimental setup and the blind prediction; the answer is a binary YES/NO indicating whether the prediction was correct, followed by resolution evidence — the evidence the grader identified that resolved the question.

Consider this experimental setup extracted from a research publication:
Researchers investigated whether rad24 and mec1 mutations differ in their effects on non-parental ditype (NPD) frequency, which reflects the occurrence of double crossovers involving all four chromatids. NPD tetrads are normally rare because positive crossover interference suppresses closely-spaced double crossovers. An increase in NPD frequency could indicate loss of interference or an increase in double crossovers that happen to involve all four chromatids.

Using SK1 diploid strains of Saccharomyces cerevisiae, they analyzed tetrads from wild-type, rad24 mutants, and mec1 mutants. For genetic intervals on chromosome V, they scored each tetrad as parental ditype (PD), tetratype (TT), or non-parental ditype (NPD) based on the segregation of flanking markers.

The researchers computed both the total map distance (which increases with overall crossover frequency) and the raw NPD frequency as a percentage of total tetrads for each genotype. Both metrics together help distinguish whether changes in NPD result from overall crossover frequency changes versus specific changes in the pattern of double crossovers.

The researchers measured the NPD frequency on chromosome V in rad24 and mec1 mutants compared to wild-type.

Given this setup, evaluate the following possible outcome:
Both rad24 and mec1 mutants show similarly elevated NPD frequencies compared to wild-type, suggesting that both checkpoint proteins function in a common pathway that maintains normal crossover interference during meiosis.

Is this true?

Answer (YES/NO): NO